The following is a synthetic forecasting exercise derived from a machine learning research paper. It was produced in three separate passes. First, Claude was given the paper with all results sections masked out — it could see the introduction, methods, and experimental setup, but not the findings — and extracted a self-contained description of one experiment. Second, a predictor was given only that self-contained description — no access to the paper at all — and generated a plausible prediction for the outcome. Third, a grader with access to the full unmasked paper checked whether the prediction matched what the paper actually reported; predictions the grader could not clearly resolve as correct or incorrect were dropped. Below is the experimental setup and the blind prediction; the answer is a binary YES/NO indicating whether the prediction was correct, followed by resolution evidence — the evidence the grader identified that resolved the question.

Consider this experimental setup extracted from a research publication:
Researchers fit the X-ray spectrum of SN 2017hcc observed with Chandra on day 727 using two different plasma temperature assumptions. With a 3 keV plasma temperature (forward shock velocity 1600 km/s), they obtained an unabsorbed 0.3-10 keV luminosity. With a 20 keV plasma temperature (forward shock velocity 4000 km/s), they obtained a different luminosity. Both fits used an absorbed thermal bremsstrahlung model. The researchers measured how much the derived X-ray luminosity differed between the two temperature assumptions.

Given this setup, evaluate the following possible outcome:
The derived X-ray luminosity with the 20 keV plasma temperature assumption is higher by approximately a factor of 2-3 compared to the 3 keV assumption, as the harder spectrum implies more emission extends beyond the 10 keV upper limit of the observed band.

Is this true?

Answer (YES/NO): NO